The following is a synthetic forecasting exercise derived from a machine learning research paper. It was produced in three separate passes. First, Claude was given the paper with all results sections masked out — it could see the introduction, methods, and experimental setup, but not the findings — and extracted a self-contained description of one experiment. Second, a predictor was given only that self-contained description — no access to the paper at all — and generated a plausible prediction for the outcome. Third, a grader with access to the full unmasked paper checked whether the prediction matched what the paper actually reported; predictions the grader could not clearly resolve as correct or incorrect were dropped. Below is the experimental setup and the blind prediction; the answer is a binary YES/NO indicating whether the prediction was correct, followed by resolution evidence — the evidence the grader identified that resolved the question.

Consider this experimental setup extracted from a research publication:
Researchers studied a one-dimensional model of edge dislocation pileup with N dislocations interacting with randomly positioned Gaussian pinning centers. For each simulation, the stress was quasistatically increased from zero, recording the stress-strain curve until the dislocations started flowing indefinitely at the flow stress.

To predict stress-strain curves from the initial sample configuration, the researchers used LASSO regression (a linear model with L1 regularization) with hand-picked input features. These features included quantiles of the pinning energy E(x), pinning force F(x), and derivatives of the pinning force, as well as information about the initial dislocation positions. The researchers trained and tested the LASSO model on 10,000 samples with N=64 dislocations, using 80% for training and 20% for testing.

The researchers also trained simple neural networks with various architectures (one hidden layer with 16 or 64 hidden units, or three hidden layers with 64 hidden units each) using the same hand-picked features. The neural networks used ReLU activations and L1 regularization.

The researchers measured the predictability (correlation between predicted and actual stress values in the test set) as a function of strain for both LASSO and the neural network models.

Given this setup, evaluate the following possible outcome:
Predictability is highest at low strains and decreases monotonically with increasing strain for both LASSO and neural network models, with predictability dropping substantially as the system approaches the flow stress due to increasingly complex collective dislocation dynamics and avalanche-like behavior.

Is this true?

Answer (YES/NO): NO